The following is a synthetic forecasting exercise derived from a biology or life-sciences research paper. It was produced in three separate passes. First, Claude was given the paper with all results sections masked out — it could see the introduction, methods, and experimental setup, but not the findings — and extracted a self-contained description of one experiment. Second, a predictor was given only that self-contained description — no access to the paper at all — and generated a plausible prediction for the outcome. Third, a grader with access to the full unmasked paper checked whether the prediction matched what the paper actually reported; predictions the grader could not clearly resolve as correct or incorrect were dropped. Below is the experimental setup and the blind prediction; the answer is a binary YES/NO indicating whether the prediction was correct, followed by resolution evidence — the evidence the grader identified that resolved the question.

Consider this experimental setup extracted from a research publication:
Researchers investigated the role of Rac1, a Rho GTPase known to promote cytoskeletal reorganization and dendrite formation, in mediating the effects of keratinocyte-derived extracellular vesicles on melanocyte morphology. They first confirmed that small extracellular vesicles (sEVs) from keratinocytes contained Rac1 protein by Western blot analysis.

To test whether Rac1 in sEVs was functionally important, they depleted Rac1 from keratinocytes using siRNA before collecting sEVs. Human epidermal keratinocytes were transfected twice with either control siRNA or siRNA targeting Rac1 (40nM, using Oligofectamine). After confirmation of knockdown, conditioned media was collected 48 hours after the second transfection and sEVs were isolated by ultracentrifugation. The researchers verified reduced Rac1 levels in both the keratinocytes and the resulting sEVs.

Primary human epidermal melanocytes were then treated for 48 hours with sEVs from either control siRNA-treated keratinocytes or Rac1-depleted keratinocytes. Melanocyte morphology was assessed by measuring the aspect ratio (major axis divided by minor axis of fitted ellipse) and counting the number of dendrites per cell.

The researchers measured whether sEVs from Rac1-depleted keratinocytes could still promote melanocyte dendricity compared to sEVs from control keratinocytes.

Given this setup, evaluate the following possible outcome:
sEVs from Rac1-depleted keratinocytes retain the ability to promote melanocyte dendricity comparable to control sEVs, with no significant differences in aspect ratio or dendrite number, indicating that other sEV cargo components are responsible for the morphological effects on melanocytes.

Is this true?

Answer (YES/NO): NO